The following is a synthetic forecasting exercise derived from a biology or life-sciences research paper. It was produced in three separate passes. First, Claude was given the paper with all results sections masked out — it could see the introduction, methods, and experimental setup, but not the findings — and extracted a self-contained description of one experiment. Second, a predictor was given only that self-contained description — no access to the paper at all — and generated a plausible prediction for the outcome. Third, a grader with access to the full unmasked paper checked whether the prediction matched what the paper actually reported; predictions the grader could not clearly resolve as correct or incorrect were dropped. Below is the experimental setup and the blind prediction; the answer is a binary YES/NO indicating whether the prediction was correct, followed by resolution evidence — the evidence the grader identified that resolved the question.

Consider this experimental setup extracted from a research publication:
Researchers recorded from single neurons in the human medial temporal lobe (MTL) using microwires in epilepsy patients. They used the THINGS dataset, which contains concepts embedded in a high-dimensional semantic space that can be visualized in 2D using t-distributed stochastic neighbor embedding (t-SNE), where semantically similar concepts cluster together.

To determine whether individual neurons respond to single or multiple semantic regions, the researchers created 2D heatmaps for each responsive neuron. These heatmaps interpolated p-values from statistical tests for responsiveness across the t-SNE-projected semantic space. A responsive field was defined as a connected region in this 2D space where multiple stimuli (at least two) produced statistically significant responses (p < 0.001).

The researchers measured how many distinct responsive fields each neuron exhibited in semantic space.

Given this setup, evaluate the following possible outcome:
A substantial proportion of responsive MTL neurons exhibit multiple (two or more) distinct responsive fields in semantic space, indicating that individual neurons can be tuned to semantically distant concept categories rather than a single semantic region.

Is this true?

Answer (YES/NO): NO